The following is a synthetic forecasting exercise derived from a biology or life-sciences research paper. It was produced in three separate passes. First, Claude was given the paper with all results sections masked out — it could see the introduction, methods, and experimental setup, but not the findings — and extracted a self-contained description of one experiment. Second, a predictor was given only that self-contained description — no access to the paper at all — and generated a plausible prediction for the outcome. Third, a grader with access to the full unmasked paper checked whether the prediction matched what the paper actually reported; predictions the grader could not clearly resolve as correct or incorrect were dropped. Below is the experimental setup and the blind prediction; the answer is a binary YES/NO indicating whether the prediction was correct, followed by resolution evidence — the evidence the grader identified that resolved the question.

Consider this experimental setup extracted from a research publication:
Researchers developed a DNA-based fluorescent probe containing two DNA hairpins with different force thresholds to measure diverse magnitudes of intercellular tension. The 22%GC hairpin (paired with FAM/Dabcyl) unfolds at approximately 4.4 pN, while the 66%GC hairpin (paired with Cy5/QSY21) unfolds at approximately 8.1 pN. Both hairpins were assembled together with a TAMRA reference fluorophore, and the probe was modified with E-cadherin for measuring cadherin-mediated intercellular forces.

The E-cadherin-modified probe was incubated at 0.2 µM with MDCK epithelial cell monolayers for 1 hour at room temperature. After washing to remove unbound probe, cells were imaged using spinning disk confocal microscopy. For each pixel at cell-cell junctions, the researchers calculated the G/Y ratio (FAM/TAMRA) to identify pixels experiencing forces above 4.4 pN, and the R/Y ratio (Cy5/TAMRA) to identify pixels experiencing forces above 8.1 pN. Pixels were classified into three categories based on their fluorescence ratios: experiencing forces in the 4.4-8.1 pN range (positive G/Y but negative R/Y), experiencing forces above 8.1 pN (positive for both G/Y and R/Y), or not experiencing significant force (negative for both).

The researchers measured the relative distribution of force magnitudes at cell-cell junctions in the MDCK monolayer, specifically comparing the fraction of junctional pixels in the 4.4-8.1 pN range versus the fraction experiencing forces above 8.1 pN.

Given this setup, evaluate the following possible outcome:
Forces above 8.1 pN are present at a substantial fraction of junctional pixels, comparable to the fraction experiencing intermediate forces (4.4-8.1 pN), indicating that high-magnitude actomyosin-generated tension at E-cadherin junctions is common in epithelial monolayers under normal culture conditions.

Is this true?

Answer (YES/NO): NO